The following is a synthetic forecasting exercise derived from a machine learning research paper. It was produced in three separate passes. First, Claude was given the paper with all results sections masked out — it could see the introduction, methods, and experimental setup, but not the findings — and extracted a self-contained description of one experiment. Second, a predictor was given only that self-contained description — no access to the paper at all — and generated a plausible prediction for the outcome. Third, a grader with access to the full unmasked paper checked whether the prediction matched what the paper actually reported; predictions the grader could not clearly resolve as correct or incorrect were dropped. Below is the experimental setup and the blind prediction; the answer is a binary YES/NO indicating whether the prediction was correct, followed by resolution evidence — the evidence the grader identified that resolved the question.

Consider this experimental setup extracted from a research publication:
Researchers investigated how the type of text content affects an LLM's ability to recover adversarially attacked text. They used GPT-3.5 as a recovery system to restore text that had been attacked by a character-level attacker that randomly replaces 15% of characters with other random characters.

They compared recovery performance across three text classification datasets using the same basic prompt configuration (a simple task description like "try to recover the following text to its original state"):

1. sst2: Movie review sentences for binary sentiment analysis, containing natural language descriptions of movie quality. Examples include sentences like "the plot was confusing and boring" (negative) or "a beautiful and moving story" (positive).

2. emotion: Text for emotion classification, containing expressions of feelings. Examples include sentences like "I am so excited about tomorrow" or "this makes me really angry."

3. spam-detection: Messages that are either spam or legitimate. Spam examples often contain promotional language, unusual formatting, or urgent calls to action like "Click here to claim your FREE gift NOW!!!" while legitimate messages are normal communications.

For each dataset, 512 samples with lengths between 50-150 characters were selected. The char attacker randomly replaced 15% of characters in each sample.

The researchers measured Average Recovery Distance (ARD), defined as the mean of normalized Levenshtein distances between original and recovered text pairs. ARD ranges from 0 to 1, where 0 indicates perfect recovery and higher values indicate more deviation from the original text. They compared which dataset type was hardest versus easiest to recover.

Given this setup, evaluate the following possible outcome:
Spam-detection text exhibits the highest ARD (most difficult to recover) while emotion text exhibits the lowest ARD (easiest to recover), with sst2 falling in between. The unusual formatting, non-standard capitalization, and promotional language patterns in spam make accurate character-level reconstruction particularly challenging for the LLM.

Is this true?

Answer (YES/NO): NO